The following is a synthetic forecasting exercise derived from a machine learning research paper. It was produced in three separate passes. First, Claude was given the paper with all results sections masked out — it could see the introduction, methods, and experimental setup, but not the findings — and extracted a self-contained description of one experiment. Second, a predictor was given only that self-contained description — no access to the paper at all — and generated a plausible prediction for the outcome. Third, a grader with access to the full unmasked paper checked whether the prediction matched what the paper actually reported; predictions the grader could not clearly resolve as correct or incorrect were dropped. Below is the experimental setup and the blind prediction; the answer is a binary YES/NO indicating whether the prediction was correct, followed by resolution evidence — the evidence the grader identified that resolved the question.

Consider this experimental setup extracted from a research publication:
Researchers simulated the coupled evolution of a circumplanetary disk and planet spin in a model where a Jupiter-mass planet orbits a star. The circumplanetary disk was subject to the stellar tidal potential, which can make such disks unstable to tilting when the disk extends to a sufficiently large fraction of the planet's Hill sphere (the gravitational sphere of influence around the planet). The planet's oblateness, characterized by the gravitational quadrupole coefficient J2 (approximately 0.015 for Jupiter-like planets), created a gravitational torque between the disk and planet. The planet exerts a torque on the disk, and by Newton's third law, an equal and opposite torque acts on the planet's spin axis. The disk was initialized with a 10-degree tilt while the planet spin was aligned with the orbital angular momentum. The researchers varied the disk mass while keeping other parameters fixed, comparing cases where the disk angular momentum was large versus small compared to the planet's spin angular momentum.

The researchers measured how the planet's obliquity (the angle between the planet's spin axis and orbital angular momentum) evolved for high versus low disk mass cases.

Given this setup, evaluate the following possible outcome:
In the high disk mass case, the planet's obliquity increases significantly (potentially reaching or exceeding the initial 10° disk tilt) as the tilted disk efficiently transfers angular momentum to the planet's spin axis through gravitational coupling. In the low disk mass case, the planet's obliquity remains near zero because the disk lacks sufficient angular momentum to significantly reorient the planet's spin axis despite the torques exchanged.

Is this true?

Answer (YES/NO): YES